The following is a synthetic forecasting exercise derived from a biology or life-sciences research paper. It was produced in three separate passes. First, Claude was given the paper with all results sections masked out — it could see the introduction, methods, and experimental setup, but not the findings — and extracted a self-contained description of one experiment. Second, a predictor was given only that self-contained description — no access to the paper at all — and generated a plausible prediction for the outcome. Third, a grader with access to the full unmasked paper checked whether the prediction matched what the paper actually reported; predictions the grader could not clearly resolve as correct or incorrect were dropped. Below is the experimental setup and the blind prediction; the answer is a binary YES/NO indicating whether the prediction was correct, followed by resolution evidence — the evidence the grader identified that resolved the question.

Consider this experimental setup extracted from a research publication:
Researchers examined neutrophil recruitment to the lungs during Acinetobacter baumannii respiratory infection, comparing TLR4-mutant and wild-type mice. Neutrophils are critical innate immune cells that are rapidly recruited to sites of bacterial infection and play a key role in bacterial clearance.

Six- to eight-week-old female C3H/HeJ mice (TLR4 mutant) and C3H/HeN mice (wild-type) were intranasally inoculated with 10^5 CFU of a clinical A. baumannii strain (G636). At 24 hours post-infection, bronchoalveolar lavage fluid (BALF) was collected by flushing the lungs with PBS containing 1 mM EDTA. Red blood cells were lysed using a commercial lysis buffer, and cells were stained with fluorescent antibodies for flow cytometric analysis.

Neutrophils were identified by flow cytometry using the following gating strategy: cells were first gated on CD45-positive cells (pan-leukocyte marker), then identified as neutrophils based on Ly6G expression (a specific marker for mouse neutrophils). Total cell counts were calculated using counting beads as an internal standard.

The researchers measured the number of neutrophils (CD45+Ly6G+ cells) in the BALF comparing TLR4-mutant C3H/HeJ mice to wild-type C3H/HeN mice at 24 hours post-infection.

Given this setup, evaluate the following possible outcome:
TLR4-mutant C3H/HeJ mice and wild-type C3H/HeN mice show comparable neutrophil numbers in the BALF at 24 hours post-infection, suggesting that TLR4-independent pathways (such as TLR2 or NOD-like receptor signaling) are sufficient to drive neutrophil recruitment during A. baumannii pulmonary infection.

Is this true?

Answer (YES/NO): YES